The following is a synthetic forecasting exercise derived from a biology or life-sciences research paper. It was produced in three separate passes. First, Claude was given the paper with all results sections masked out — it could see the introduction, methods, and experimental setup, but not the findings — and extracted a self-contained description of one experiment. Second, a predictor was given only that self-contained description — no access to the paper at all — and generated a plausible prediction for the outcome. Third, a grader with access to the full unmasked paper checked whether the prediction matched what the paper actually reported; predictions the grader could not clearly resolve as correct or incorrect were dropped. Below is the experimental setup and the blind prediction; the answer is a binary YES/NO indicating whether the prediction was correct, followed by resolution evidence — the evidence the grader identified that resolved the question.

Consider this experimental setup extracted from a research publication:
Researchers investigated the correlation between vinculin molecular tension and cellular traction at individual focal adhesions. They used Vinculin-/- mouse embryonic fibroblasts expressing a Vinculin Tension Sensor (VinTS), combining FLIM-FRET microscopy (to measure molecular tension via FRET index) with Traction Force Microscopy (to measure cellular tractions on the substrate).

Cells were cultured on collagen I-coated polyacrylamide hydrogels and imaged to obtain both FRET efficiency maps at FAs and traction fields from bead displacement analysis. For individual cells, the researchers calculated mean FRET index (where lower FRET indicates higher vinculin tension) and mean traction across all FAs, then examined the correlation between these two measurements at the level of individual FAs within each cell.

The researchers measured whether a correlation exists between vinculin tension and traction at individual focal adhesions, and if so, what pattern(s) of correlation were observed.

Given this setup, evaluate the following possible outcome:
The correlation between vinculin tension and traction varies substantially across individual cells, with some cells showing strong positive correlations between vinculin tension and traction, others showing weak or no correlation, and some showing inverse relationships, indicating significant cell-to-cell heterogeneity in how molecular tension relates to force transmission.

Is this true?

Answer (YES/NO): YES